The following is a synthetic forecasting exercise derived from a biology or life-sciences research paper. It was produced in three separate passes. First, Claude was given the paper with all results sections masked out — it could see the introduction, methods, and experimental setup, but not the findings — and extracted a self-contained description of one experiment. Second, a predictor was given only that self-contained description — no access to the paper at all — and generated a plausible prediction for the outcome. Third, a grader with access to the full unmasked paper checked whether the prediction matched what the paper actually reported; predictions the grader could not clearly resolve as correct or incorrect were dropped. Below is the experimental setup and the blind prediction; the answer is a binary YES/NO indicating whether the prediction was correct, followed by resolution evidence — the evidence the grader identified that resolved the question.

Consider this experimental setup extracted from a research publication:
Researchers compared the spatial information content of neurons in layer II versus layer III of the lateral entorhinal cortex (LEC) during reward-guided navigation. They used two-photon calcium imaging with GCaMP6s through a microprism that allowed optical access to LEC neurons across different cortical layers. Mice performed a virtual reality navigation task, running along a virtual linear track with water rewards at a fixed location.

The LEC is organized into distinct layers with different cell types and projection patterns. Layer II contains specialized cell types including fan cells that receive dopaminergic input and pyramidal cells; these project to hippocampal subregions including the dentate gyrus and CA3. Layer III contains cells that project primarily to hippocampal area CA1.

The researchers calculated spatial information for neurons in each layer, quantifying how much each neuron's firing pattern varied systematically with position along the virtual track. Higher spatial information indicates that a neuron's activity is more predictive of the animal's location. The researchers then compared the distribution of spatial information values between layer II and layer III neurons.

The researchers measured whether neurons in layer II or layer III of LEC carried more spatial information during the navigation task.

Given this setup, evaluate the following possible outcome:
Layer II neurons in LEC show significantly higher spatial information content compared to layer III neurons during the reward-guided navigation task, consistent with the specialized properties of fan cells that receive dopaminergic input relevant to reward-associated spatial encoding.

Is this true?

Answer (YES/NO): NO